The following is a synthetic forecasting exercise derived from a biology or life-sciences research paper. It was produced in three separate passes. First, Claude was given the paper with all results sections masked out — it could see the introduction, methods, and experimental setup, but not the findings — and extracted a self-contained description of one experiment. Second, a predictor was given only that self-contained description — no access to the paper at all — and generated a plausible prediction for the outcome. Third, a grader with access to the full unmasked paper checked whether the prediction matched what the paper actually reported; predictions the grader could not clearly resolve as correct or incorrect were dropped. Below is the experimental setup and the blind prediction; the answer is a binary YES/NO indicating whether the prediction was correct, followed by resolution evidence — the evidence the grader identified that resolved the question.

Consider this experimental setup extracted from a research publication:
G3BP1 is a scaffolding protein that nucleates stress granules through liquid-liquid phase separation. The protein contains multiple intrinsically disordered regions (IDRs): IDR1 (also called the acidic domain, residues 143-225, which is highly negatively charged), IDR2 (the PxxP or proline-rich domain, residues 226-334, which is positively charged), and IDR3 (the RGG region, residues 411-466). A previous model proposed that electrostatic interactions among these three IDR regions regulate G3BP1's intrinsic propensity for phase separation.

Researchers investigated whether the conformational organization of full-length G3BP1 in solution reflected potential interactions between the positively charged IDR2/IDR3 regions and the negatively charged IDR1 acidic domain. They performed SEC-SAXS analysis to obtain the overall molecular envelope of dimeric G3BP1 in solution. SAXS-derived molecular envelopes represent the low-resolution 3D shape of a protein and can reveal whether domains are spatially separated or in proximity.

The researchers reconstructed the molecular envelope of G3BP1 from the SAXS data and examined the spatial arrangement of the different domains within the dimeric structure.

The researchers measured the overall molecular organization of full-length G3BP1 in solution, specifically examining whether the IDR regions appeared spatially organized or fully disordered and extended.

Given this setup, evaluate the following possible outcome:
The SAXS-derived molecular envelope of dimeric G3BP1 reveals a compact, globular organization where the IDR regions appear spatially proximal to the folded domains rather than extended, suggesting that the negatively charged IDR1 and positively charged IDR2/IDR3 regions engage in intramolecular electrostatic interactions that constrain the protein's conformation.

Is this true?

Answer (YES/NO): NO